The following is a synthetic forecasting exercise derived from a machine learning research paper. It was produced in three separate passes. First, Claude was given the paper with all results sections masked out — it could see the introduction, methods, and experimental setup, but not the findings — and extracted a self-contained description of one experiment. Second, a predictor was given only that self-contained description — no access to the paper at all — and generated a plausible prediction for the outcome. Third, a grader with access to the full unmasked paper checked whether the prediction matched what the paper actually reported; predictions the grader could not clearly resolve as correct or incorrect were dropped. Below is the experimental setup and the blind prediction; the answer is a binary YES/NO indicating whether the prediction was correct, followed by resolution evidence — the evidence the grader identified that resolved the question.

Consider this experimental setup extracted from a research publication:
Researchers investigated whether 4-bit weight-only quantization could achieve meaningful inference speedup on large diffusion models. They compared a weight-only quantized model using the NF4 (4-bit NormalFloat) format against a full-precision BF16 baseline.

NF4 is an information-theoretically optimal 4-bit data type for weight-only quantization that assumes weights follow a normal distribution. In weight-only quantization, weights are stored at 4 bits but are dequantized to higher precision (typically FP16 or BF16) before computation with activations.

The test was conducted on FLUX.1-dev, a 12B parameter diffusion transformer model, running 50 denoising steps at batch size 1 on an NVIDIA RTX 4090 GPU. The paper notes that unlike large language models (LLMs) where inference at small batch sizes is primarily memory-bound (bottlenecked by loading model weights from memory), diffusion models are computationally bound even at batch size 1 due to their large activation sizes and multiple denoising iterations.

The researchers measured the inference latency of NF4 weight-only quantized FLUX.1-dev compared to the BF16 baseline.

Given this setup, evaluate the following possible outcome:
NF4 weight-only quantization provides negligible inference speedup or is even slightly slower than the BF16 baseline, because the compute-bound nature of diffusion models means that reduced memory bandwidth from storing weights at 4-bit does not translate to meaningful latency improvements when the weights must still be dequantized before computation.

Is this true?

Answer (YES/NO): YES